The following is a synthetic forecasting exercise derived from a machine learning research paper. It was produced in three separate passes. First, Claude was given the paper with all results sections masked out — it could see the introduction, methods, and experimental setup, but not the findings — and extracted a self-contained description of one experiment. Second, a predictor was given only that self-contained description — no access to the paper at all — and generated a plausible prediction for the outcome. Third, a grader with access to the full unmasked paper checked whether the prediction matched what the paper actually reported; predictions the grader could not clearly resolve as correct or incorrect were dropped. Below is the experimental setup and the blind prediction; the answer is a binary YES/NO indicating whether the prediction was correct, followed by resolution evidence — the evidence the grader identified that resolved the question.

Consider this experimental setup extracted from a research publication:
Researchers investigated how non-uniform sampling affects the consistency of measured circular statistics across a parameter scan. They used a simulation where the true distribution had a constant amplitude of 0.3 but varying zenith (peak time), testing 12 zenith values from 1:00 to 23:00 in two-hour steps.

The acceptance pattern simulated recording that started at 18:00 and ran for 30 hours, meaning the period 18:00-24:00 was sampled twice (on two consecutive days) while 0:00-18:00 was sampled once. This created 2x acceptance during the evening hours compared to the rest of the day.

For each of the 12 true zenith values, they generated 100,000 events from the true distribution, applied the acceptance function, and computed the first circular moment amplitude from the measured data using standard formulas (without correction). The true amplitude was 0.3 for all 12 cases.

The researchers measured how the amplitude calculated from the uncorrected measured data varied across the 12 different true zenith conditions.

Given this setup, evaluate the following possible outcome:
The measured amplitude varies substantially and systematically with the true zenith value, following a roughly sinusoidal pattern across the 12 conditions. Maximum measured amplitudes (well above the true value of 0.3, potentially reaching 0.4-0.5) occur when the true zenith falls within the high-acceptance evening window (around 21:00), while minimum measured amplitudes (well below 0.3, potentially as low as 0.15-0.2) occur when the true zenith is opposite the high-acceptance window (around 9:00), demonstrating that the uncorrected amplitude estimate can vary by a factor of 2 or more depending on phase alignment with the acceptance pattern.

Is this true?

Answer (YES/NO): NO